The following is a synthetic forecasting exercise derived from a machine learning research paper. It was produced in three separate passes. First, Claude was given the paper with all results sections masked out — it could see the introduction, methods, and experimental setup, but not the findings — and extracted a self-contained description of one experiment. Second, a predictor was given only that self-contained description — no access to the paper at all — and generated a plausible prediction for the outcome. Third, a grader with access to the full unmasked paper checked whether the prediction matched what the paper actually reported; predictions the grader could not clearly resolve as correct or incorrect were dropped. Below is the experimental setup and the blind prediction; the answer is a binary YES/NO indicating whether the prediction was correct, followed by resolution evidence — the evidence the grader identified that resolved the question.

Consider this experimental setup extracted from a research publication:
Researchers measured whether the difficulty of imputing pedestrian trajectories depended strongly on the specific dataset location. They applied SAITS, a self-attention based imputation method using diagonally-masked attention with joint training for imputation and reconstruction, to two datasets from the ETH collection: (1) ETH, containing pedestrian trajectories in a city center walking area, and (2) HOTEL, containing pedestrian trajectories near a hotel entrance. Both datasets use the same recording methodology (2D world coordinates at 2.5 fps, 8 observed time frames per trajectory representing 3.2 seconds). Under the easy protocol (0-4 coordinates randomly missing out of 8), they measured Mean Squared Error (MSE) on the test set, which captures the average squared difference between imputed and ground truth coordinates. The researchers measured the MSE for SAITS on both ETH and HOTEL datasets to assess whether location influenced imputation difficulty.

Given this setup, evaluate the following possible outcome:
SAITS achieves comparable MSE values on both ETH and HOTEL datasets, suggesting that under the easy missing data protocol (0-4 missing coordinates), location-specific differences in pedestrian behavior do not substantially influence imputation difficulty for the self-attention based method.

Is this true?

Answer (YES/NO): NO